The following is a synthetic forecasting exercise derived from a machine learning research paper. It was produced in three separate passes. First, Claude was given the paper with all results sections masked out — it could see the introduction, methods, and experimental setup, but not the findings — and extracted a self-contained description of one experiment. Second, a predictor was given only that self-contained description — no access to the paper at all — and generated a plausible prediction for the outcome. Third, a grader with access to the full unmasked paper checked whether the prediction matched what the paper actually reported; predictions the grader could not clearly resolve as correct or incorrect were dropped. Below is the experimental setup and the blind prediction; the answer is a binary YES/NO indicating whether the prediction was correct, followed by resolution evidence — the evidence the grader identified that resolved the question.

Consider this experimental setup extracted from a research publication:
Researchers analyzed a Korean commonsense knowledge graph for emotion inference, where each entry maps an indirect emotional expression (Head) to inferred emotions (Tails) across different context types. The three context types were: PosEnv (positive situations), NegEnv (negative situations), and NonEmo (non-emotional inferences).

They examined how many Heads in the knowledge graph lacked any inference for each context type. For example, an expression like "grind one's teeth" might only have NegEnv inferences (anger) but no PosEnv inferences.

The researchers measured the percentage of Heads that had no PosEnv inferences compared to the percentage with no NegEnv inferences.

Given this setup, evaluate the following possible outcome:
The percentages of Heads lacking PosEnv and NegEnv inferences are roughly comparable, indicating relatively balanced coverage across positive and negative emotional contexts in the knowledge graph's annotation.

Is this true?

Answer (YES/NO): NO